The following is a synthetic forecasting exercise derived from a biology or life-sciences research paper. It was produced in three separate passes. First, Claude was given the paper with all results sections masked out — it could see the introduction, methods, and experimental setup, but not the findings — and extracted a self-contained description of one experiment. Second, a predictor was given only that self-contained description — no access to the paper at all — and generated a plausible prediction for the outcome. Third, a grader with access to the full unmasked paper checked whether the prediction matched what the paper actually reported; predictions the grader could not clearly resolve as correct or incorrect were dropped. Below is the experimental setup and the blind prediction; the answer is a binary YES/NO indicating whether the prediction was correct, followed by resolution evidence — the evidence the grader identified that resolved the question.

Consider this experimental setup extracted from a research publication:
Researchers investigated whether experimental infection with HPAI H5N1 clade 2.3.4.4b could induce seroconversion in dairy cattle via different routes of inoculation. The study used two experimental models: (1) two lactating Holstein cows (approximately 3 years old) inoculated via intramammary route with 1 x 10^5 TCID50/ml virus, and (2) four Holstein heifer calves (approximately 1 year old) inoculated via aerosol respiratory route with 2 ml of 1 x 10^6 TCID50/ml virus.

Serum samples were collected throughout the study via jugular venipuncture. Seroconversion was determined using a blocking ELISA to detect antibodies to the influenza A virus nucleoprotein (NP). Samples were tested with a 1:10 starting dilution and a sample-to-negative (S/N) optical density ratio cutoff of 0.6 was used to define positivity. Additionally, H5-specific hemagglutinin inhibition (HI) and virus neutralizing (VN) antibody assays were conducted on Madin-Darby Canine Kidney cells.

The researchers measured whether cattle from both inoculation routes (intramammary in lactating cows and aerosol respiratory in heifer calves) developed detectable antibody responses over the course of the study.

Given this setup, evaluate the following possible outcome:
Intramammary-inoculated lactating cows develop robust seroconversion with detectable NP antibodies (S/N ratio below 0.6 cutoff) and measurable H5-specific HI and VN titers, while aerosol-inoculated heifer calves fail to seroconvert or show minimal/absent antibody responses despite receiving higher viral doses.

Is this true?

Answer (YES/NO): NO